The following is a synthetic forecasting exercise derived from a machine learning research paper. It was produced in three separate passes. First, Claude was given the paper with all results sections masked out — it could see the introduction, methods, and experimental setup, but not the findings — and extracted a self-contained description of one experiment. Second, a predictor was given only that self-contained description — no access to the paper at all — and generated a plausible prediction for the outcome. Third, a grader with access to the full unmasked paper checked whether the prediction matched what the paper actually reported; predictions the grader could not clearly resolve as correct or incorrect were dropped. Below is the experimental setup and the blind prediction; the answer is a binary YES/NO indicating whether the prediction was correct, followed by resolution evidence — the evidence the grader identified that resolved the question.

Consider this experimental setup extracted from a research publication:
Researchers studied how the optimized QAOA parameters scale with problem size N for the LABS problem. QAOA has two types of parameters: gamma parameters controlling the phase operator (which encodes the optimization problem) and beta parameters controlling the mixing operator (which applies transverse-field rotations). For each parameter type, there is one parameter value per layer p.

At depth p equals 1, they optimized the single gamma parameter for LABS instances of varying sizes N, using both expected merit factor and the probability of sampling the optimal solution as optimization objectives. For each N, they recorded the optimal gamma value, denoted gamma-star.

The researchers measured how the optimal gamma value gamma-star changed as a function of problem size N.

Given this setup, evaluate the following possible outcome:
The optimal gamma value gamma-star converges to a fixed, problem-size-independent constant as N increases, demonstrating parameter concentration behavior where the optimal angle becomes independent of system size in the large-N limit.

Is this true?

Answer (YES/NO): NO